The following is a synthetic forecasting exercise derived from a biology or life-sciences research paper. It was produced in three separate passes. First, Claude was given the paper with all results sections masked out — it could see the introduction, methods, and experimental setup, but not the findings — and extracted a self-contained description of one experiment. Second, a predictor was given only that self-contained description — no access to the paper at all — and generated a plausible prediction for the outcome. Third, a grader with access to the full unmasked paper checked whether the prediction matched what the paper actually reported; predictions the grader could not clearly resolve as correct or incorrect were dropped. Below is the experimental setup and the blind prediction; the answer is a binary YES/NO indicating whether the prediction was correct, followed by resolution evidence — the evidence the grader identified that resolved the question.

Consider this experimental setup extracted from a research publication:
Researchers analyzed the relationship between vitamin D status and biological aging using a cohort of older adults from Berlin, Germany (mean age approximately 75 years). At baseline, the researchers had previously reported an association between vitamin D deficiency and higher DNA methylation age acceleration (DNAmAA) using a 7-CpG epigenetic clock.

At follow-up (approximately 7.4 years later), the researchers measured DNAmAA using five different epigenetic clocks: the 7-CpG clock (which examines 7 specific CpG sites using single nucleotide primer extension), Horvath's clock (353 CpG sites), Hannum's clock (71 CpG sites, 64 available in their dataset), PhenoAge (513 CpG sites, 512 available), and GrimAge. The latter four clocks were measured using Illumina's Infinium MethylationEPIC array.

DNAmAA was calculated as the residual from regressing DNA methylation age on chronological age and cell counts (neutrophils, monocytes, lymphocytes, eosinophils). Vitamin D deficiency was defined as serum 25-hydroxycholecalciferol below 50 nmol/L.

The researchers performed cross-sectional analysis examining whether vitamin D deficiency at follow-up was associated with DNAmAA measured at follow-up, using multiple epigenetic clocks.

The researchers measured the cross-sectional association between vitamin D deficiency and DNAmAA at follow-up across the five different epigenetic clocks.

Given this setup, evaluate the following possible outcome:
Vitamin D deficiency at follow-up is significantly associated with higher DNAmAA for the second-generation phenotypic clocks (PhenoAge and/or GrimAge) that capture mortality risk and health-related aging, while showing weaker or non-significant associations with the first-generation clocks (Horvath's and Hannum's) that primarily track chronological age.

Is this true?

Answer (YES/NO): YES